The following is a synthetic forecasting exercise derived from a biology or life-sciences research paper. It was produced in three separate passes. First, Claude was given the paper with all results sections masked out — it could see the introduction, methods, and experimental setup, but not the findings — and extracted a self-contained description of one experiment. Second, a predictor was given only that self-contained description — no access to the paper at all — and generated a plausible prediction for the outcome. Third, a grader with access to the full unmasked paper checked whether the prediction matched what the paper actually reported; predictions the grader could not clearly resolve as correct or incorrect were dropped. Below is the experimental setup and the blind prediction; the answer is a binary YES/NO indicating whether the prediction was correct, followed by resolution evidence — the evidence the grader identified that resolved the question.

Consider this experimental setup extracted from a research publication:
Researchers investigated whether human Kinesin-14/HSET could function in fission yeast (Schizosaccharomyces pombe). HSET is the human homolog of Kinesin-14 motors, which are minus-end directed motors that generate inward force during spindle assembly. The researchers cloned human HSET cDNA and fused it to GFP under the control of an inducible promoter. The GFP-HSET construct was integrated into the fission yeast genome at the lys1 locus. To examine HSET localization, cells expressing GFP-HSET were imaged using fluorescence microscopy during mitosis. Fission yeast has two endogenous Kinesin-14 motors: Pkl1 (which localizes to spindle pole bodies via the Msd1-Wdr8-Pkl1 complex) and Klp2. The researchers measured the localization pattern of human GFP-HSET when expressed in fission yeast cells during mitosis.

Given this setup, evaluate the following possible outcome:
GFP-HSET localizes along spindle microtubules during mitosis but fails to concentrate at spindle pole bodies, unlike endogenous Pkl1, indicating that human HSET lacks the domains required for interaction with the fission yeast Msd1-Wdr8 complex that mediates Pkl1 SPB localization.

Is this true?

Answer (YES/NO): YES